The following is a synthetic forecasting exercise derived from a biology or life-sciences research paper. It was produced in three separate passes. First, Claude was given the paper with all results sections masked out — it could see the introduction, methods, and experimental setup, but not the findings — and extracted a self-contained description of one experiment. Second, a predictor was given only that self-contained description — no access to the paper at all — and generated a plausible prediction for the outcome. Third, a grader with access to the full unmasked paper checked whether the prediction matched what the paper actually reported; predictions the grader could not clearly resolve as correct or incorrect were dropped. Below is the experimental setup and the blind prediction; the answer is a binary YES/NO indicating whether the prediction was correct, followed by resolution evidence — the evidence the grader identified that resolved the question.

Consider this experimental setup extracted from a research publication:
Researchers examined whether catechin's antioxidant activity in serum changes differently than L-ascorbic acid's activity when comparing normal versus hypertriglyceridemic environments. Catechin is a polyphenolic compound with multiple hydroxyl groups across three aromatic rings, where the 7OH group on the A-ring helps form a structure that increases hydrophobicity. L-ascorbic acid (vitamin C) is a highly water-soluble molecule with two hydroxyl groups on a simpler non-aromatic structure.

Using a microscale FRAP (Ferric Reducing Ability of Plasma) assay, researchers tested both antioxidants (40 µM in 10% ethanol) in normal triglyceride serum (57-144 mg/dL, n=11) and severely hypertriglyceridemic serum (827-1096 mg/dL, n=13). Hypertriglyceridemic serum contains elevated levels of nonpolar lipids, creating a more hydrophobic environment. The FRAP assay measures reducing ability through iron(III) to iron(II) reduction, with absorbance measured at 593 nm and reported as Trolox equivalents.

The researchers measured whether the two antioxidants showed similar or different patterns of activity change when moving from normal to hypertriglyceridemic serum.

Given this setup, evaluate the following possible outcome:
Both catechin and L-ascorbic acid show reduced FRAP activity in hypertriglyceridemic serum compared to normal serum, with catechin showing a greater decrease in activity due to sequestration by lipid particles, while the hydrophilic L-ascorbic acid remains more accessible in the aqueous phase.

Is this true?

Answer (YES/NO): NO